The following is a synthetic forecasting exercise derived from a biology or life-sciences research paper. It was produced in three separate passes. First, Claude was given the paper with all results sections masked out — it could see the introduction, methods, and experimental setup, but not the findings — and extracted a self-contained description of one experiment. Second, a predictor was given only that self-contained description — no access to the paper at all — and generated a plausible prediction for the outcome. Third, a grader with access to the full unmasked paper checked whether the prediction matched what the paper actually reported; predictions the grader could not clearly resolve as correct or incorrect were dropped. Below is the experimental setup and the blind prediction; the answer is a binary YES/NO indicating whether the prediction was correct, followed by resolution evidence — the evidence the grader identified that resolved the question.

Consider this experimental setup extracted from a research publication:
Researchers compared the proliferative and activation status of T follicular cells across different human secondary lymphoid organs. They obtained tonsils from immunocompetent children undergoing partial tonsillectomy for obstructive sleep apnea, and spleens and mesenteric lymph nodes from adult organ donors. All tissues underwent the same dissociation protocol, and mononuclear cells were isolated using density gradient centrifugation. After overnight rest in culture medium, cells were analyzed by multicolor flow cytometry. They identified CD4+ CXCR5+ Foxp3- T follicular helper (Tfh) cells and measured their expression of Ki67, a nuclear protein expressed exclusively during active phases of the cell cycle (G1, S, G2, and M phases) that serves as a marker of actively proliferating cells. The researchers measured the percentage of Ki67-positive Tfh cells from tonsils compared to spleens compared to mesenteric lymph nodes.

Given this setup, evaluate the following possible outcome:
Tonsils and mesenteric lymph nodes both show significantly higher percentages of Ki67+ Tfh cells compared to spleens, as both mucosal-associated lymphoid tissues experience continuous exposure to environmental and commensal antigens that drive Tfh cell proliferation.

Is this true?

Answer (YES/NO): NO